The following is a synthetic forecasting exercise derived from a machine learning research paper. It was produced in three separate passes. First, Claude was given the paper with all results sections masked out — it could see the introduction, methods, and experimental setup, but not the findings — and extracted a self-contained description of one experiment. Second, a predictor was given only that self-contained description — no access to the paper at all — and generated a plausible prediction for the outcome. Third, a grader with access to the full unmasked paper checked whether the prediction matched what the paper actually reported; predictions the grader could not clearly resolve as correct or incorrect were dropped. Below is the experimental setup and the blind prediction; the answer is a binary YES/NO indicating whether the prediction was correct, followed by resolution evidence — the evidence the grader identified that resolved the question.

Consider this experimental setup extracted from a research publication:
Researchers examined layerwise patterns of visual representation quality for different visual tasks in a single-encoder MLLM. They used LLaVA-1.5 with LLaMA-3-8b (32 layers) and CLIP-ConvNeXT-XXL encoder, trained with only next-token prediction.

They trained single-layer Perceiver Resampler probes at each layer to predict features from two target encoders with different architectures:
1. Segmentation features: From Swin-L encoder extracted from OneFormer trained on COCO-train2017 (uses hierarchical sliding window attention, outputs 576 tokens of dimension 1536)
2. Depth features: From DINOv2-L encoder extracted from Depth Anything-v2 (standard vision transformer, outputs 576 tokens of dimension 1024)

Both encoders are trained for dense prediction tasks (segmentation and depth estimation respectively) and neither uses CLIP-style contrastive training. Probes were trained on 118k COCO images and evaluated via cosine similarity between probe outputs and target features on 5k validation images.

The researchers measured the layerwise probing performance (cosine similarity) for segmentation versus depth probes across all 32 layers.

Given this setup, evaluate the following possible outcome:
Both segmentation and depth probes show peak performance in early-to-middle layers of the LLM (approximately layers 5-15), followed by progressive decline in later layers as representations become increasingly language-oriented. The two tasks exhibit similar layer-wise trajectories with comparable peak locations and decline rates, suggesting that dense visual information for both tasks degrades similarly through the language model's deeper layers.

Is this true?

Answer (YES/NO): NO